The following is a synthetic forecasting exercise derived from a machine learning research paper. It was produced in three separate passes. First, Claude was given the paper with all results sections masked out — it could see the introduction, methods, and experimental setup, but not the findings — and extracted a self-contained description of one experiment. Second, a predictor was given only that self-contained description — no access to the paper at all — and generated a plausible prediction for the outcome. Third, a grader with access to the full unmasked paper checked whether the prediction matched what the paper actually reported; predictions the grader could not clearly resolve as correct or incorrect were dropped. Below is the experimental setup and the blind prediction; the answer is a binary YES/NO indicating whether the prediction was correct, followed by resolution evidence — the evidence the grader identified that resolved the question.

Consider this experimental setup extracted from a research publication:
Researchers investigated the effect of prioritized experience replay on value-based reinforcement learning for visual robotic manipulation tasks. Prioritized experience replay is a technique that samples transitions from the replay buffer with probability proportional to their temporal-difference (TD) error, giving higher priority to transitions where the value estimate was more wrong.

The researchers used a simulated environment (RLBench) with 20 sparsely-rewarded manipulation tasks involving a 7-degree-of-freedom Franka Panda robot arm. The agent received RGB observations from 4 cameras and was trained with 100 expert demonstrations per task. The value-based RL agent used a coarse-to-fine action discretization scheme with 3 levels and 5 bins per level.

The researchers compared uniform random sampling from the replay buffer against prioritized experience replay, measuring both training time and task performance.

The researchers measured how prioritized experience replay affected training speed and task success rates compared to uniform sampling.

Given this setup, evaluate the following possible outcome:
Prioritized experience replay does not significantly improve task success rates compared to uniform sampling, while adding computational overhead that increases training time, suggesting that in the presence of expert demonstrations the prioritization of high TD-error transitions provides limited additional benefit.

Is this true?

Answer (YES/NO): YES